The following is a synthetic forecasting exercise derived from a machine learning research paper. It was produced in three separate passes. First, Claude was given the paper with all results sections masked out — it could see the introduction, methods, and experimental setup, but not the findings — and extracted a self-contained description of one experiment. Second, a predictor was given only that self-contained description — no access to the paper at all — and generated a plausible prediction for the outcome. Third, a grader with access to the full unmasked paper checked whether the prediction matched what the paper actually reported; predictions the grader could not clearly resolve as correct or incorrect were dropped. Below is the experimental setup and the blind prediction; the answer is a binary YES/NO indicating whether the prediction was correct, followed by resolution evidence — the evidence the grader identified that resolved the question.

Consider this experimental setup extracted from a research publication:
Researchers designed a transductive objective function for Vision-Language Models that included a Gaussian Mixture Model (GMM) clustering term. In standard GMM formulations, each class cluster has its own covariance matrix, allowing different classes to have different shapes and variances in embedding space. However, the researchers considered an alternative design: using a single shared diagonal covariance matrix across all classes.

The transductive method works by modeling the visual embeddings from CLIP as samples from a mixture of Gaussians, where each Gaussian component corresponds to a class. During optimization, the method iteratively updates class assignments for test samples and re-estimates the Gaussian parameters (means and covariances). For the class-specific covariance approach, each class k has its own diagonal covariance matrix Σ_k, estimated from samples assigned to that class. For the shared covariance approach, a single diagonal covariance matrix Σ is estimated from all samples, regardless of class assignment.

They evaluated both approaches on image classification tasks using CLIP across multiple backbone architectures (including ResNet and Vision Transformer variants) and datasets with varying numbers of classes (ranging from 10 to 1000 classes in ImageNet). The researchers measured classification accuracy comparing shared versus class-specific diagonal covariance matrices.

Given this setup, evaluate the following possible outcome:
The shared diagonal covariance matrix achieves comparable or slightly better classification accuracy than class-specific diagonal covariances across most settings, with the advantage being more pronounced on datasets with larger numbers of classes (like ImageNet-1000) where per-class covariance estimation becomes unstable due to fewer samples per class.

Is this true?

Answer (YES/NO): YES